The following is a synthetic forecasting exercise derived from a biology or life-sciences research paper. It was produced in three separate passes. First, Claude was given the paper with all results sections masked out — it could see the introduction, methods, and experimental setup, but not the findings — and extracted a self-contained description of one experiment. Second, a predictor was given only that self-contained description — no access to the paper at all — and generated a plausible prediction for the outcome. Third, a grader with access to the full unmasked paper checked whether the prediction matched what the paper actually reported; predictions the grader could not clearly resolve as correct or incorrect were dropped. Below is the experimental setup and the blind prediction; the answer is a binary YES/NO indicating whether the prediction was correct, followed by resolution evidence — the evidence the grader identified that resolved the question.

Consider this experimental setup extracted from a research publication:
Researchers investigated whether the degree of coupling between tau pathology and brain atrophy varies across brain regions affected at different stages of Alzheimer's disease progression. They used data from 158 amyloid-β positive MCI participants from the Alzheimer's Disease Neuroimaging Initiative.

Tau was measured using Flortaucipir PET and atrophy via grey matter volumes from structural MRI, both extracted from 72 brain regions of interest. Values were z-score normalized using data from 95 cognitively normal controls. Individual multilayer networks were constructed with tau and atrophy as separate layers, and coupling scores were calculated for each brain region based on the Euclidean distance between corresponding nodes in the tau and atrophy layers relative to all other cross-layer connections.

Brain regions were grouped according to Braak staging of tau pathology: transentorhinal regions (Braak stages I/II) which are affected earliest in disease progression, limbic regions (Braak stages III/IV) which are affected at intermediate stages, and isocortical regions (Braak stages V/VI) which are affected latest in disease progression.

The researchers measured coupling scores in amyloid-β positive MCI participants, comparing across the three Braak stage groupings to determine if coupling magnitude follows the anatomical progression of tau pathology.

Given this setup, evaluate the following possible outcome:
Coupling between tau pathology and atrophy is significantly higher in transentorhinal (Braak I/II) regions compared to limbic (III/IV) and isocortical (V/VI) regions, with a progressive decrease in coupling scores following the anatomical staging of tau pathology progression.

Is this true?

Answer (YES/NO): NO